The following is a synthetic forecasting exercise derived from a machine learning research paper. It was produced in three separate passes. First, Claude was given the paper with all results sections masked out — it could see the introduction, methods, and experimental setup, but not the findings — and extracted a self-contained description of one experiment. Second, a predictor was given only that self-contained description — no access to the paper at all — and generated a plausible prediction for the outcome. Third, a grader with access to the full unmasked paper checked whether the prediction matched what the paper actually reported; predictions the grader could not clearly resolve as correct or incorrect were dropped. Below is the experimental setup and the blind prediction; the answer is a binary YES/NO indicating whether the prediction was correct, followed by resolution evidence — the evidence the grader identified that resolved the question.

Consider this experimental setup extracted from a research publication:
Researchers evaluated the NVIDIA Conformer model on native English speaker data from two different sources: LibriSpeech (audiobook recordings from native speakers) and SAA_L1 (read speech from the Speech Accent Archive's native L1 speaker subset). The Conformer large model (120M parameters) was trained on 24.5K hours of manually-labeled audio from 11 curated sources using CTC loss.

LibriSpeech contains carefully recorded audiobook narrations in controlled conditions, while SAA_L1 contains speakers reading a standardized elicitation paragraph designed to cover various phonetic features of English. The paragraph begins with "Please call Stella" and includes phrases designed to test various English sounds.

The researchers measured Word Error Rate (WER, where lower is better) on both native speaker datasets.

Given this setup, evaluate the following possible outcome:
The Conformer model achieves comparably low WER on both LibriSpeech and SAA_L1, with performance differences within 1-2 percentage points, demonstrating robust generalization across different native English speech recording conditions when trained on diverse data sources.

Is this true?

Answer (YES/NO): YES